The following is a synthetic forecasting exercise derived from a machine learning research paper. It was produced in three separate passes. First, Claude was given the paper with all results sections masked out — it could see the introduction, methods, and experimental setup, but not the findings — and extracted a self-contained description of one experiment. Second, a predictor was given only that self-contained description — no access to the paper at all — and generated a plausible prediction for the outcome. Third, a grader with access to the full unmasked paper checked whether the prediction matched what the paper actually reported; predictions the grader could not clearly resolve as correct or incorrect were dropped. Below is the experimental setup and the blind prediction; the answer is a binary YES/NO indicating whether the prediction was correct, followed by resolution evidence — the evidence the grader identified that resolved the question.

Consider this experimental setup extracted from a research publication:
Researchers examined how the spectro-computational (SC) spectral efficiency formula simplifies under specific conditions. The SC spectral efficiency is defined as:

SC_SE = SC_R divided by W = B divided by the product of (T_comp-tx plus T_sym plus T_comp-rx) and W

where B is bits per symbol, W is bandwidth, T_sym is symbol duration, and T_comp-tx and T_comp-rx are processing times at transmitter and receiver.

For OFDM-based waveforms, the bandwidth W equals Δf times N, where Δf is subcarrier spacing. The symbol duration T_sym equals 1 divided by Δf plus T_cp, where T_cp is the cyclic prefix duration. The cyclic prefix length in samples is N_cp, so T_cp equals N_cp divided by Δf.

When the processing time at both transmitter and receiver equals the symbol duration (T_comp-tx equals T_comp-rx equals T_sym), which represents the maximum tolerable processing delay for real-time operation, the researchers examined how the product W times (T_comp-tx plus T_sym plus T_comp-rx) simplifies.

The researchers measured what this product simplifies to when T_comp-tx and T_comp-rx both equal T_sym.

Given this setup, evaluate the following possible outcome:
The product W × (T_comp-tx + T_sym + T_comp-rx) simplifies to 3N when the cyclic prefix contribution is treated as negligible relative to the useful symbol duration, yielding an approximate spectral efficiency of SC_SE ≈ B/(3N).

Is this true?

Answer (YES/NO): NO